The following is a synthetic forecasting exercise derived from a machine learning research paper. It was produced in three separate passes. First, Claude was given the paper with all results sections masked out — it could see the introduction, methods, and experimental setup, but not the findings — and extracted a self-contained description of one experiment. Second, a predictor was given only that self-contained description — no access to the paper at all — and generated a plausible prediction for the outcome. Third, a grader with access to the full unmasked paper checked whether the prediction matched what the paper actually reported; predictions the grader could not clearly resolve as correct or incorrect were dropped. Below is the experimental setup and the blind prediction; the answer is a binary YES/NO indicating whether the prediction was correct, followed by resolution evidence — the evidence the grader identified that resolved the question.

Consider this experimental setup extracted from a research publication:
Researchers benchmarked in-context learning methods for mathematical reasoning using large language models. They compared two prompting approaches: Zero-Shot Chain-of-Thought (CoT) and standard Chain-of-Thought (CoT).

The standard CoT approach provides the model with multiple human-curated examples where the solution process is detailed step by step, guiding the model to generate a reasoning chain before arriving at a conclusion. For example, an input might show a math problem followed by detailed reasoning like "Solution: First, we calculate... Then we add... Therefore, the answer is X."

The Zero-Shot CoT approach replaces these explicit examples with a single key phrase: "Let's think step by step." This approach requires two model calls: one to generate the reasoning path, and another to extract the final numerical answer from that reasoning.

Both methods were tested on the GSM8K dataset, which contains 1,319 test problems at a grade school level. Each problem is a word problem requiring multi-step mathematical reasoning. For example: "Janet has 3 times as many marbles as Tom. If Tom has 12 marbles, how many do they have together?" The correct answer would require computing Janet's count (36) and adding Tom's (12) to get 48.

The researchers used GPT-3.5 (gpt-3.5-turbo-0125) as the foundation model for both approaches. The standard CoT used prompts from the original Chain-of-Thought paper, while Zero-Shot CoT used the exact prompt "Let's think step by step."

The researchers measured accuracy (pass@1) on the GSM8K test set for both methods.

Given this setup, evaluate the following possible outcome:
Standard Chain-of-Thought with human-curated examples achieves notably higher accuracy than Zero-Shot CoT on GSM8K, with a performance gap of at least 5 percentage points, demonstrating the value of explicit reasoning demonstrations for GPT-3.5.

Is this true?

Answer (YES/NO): NO